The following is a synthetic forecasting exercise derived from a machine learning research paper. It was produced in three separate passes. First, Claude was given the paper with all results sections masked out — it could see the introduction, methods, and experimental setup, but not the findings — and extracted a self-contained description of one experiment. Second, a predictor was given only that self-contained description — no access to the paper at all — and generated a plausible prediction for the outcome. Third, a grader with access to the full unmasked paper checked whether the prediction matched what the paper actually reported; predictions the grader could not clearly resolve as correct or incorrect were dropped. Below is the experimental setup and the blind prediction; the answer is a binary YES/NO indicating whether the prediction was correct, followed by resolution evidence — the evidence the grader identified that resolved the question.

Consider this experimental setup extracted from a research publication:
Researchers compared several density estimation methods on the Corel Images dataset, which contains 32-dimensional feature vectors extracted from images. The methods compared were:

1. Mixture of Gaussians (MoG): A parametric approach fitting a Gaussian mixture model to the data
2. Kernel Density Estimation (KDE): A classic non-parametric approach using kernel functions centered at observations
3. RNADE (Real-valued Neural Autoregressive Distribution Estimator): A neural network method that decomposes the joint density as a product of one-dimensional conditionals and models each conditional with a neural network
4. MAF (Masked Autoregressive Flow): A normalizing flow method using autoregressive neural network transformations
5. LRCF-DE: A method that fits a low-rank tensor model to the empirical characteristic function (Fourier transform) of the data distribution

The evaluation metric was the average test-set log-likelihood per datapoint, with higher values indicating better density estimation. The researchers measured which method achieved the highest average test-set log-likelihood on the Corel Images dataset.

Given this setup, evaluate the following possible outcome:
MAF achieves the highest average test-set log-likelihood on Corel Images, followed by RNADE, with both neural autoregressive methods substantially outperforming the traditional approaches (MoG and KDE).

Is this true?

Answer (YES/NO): NO